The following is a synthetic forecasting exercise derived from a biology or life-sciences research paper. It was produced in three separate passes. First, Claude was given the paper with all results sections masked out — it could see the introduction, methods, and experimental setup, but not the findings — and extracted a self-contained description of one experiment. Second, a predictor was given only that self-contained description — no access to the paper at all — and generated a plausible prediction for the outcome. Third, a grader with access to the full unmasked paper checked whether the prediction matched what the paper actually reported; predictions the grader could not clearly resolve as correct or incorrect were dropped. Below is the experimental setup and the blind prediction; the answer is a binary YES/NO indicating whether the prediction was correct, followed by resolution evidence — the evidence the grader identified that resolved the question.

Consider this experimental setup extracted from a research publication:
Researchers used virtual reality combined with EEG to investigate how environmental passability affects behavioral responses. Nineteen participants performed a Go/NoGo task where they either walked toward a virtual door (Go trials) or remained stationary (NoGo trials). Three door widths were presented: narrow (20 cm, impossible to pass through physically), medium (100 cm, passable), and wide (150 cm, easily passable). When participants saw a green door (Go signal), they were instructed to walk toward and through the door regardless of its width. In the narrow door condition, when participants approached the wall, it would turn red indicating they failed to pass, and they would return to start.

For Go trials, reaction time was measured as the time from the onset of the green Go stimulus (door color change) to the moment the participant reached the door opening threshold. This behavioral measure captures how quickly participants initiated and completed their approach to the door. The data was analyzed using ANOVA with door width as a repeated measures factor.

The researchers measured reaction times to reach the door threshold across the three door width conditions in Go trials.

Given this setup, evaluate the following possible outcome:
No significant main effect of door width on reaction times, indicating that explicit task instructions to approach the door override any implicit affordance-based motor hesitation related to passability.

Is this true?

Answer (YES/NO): NO